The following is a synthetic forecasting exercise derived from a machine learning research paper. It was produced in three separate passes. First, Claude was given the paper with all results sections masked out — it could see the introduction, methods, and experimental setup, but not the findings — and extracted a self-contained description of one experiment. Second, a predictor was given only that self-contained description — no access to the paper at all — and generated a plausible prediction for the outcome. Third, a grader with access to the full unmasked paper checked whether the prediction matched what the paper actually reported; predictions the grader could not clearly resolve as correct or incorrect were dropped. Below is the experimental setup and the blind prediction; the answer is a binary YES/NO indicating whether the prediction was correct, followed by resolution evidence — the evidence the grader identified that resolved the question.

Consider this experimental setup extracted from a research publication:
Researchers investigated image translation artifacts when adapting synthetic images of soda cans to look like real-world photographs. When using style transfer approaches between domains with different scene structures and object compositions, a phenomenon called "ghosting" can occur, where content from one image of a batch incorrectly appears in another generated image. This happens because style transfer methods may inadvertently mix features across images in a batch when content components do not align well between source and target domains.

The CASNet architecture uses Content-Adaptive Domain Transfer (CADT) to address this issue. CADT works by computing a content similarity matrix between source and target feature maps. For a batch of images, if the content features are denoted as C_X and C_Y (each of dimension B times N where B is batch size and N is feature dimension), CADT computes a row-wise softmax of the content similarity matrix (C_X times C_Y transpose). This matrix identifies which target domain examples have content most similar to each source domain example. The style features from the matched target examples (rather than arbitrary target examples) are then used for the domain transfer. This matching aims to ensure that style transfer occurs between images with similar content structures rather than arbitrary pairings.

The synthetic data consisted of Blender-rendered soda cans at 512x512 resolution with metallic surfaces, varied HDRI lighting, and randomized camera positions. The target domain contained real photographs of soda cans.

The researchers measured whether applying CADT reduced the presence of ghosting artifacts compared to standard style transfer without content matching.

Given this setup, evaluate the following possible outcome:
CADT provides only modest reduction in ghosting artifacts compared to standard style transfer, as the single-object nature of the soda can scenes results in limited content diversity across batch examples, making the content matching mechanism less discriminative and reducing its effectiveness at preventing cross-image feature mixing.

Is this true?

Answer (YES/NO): NO